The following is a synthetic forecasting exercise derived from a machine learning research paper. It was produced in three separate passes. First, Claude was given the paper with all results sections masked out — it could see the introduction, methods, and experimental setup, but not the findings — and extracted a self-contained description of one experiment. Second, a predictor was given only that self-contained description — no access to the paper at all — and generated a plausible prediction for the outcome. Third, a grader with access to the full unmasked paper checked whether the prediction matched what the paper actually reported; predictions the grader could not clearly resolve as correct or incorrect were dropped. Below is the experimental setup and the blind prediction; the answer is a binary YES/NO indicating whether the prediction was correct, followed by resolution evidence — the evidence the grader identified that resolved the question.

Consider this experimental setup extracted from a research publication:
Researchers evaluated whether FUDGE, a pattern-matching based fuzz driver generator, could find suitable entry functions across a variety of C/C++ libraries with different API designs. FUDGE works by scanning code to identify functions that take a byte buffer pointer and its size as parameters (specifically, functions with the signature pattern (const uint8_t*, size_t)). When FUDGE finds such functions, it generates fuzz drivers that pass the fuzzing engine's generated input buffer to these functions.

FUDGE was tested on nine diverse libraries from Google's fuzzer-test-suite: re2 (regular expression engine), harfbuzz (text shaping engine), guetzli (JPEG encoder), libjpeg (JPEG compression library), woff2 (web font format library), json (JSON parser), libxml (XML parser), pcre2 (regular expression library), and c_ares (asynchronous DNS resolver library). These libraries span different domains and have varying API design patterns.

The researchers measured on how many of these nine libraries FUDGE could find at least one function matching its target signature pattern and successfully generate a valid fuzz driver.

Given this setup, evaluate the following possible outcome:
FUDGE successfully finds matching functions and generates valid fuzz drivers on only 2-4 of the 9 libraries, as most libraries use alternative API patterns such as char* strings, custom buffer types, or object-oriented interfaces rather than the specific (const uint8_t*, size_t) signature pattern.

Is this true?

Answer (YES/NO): NO